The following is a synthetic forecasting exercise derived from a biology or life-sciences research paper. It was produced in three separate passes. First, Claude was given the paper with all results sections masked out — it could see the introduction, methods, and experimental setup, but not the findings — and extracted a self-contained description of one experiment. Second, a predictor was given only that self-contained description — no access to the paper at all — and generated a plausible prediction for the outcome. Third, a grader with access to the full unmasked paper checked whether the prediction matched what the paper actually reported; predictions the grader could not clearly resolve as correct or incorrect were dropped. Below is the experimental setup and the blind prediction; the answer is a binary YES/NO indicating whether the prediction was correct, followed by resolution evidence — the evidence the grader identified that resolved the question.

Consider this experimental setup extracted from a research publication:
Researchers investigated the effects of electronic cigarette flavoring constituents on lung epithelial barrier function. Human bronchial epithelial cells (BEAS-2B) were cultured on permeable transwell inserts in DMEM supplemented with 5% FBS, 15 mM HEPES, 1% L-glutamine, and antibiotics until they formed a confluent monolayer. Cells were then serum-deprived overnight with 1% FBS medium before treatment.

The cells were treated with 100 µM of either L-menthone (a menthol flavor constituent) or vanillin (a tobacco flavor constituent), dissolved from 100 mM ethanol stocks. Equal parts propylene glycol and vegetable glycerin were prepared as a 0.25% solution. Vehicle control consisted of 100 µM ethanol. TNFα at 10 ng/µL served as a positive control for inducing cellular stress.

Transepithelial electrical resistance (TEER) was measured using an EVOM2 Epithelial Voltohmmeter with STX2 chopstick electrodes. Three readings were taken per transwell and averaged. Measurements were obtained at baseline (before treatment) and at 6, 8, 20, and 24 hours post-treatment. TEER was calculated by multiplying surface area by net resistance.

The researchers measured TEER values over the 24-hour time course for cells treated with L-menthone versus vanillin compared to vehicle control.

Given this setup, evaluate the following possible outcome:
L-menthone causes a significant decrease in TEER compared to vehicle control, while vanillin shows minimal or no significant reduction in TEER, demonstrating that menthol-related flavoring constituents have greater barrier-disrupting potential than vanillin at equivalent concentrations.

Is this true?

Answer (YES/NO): NO